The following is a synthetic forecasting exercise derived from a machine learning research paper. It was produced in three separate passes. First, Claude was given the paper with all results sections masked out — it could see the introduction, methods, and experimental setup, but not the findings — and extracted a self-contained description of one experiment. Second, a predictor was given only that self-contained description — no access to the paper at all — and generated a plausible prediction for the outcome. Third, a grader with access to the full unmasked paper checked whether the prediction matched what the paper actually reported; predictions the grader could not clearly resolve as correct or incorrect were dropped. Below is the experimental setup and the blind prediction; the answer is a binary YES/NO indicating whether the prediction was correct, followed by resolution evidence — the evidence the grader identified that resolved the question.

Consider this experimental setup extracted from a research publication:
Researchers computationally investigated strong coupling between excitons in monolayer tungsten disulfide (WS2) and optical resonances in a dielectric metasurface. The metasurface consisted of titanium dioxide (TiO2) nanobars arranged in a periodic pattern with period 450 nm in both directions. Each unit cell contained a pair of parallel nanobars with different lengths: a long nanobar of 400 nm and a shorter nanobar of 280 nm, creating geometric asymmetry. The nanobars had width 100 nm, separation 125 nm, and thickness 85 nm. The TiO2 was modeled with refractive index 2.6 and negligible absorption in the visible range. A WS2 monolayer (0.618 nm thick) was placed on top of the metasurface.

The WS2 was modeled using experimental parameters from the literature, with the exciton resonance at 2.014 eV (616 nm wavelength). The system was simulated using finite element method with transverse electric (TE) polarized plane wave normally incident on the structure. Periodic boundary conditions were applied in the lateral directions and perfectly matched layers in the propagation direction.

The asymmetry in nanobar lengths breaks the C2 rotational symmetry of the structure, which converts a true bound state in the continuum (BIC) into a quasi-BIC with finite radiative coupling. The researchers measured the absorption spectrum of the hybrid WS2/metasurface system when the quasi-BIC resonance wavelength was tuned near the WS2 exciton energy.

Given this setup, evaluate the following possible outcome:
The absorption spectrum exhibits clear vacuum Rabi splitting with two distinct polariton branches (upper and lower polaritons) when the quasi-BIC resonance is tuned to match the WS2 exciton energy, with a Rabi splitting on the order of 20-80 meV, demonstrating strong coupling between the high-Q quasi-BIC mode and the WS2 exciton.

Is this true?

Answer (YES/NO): YES